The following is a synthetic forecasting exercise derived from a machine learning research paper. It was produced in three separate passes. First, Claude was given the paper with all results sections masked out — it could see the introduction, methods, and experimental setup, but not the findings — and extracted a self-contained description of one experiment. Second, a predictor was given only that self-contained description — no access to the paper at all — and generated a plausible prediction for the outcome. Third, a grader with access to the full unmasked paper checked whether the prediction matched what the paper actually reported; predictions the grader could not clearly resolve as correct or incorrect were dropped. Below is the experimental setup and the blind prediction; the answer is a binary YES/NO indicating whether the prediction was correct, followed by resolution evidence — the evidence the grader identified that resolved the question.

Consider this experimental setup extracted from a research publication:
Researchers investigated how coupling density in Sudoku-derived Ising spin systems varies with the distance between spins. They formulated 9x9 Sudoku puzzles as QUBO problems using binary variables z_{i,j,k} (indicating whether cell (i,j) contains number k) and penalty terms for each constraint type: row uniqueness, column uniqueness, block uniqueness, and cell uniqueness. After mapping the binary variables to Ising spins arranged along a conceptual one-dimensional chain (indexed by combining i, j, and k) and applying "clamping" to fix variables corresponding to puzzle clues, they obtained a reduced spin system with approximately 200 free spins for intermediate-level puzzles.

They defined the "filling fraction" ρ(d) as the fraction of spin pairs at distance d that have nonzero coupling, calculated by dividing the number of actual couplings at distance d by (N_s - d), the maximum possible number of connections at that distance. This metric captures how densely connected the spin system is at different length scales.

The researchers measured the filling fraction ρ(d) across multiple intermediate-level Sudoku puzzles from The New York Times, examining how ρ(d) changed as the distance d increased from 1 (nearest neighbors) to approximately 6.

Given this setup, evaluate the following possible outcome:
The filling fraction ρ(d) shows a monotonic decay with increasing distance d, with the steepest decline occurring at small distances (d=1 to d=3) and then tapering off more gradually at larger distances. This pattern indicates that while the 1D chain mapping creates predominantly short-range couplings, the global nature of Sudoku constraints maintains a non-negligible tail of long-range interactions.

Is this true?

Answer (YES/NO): NO